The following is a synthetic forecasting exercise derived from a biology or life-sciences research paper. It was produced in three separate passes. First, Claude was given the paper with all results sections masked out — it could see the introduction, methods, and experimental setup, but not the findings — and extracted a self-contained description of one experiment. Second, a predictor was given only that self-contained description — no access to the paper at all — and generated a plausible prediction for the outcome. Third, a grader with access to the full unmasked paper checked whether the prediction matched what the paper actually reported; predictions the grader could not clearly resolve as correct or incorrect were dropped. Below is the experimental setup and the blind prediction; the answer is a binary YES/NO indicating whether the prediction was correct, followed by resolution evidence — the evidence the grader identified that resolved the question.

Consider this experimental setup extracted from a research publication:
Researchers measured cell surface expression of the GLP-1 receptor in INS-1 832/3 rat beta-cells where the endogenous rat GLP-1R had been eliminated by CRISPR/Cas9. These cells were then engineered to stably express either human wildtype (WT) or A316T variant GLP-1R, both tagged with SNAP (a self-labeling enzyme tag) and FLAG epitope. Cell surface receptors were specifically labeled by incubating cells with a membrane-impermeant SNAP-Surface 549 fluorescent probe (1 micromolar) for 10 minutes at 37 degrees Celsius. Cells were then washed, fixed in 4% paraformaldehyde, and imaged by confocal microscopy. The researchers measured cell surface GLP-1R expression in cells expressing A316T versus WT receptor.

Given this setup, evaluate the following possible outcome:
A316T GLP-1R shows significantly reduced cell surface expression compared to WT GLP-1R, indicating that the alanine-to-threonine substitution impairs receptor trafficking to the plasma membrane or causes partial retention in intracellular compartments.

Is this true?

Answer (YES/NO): NO